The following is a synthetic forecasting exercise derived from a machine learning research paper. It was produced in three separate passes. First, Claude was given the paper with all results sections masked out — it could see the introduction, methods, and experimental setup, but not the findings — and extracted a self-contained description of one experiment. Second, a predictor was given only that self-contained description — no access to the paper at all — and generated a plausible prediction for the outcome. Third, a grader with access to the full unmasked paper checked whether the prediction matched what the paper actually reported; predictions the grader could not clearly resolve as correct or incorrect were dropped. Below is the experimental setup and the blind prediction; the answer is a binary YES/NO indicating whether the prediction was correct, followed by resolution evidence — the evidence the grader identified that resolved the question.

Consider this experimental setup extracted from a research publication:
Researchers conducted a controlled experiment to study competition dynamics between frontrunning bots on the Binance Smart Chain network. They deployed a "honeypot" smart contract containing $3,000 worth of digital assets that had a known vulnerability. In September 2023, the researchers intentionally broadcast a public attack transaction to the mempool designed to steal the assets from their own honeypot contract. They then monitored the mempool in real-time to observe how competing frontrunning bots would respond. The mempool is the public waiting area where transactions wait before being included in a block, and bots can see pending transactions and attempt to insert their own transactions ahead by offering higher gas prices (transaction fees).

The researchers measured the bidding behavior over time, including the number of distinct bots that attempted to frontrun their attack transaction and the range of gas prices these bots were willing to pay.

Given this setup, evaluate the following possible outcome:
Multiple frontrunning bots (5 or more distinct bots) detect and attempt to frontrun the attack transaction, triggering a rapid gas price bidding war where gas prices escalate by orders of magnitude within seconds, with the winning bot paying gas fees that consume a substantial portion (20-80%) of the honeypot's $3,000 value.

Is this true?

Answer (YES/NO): YES